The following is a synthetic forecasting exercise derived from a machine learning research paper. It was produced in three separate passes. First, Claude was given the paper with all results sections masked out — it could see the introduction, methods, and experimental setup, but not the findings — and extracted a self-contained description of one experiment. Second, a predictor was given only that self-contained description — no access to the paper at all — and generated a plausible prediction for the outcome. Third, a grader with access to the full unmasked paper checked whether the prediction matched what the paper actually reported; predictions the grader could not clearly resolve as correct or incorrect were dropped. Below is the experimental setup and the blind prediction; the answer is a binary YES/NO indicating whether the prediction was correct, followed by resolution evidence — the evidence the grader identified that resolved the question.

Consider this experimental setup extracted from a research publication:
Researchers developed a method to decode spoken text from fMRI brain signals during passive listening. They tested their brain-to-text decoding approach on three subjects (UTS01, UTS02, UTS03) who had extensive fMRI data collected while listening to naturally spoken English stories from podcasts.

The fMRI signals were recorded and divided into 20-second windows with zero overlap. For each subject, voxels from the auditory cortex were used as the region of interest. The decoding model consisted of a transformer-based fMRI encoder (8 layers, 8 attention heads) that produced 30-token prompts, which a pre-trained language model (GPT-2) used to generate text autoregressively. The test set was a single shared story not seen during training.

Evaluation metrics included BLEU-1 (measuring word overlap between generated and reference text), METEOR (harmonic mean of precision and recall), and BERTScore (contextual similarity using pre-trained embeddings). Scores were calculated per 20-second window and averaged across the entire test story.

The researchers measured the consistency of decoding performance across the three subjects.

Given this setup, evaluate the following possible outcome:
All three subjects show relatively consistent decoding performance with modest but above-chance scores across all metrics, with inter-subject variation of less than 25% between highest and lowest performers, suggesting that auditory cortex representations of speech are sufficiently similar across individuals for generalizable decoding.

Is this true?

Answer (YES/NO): YES